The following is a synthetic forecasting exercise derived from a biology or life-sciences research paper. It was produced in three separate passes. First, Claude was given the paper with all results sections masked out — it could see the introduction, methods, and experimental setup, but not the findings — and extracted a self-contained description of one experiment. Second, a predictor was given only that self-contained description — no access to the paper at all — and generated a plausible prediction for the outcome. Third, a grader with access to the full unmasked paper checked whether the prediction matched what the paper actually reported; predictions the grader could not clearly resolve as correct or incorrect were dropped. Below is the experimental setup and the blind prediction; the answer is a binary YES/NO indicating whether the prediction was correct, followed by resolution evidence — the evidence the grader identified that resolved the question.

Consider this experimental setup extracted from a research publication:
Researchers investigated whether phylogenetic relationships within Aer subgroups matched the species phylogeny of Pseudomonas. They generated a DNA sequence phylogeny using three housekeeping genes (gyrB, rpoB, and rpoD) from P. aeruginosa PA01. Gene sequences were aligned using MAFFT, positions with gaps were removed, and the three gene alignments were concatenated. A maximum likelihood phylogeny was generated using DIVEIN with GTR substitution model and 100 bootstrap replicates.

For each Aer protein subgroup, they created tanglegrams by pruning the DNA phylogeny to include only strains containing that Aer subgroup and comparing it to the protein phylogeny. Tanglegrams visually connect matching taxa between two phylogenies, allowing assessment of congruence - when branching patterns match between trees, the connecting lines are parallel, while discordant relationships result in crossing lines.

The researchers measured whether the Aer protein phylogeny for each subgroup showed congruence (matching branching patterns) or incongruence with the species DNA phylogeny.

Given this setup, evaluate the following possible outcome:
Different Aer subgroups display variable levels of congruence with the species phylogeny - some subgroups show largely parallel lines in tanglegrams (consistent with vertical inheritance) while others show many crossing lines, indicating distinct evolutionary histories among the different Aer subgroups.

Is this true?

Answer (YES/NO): NO